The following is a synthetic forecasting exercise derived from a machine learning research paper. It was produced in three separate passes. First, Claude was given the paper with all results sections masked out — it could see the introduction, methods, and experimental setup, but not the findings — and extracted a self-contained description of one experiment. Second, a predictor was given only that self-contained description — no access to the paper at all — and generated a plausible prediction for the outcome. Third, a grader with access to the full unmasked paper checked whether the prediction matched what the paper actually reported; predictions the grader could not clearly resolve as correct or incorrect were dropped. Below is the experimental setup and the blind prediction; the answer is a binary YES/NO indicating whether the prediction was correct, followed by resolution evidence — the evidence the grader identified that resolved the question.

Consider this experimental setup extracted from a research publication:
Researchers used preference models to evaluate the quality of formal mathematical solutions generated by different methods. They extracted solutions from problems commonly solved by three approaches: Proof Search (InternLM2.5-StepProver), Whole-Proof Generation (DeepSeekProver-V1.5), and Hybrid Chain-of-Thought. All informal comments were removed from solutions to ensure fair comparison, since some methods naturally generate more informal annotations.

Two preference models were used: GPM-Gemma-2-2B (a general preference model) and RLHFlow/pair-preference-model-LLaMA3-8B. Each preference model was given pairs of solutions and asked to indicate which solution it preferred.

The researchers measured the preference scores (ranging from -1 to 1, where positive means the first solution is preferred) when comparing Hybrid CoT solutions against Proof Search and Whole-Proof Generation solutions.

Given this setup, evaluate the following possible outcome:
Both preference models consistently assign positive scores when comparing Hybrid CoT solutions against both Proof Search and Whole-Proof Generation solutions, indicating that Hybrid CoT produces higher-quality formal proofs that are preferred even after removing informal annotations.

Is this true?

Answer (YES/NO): YES